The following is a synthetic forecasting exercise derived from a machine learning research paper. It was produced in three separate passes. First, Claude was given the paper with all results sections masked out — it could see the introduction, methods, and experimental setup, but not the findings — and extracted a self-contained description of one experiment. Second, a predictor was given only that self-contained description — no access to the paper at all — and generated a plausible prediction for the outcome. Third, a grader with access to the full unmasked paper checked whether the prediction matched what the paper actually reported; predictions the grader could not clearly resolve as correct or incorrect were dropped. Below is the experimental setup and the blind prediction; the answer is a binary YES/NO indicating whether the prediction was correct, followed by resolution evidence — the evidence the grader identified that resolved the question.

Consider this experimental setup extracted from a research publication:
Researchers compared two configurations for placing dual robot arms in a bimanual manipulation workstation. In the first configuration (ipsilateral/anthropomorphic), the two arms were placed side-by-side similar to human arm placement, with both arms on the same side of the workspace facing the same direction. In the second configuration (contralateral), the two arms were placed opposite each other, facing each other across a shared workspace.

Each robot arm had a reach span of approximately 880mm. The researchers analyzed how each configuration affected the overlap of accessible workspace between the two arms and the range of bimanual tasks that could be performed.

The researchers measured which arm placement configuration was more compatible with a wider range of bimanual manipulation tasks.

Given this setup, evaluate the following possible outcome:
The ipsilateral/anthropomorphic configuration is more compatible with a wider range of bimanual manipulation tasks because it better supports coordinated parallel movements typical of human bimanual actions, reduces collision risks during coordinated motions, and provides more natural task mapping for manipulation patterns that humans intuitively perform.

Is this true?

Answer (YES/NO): NO